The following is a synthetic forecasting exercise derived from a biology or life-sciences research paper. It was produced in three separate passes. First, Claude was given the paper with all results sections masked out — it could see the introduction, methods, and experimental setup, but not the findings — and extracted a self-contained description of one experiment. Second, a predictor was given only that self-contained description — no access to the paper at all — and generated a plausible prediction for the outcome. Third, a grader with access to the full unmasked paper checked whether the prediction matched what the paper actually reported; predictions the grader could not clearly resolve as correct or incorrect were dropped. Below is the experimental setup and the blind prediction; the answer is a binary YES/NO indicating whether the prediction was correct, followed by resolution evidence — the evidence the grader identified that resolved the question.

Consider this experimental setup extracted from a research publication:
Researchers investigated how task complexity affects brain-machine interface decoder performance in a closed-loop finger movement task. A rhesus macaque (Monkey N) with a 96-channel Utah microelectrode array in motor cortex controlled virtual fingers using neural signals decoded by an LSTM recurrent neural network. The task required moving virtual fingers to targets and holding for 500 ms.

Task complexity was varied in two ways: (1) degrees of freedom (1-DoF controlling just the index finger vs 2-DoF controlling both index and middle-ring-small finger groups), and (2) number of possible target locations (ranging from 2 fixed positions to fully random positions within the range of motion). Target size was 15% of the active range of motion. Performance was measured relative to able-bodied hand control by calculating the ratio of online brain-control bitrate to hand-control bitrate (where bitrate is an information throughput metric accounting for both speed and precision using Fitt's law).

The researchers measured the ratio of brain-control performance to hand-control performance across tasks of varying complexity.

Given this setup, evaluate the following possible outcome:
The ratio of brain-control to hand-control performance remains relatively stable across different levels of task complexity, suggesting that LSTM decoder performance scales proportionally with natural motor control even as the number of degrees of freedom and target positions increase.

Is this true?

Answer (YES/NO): NO